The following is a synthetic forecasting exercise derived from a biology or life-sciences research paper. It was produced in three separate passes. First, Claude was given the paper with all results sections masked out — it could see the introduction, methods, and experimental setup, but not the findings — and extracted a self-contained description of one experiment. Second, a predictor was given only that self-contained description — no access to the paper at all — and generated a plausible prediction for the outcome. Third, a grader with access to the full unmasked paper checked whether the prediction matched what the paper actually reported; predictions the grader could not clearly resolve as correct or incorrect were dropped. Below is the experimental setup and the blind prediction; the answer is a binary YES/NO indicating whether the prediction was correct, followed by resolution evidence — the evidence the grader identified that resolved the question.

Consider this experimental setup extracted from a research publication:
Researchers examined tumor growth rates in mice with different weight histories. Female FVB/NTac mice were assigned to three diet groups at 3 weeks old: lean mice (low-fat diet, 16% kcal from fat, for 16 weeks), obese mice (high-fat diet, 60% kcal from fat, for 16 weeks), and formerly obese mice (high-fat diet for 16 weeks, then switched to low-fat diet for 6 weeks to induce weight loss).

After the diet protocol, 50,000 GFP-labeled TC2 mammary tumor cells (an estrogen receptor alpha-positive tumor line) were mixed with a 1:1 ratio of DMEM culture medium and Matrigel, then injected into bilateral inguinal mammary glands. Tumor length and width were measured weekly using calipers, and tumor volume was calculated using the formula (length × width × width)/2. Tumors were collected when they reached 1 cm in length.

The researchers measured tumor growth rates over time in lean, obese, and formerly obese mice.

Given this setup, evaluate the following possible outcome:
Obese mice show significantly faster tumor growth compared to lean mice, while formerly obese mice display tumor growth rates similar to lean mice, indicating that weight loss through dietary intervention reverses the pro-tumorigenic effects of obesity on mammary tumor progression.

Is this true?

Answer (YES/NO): NO